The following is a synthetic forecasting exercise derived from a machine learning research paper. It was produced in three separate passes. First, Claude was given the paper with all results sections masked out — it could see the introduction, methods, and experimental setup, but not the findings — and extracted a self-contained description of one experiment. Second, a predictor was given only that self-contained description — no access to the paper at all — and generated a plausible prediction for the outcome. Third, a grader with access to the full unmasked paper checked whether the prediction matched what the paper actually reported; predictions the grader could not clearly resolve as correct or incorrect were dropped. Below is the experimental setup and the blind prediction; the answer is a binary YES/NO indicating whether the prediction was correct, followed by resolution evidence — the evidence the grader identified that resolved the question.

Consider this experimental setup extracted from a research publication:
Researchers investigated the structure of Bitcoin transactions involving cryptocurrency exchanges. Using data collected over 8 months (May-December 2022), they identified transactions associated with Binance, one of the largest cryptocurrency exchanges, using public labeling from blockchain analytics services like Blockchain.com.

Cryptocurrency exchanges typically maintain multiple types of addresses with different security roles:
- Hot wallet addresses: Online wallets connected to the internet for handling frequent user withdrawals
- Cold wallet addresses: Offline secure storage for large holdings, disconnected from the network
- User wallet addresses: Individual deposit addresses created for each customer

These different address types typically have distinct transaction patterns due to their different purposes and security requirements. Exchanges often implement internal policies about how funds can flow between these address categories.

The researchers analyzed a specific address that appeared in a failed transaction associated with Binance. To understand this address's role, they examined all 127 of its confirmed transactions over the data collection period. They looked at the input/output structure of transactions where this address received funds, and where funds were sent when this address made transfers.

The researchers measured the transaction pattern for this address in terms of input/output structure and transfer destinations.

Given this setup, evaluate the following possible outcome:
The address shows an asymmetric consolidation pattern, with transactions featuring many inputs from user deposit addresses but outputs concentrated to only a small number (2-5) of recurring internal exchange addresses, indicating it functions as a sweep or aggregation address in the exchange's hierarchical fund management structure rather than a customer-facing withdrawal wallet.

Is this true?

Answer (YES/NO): NO